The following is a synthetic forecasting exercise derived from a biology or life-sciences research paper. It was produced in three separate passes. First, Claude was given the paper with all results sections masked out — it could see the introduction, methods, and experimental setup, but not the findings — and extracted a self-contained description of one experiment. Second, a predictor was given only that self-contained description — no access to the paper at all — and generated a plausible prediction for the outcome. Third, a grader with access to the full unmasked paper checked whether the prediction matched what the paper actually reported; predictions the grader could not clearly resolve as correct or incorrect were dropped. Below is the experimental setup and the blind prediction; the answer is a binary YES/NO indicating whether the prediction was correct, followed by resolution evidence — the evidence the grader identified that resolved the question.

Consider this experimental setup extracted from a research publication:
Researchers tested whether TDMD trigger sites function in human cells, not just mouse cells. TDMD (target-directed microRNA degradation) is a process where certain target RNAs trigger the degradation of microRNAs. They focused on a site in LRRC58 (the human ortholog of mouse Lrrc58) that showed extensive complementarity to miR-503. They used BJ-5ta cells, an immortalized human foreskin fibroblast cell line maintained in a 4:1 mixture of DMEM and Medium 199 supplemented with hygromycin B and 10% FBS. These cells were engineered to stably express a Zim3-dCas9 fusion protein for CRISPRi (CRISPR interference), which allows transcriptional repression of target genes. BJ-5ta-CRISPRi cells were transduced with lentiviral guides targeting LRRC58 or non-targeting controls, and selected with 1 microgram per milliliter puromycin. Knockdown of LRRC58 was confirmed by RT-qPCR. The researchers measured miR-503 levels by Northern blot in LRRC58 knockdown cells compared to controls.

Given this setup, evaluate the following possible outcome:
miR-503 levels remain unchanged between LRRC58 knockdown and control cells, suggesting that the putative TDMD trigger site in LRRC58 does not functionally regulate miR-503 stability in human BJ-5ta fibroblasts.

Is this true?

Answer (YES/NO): NO